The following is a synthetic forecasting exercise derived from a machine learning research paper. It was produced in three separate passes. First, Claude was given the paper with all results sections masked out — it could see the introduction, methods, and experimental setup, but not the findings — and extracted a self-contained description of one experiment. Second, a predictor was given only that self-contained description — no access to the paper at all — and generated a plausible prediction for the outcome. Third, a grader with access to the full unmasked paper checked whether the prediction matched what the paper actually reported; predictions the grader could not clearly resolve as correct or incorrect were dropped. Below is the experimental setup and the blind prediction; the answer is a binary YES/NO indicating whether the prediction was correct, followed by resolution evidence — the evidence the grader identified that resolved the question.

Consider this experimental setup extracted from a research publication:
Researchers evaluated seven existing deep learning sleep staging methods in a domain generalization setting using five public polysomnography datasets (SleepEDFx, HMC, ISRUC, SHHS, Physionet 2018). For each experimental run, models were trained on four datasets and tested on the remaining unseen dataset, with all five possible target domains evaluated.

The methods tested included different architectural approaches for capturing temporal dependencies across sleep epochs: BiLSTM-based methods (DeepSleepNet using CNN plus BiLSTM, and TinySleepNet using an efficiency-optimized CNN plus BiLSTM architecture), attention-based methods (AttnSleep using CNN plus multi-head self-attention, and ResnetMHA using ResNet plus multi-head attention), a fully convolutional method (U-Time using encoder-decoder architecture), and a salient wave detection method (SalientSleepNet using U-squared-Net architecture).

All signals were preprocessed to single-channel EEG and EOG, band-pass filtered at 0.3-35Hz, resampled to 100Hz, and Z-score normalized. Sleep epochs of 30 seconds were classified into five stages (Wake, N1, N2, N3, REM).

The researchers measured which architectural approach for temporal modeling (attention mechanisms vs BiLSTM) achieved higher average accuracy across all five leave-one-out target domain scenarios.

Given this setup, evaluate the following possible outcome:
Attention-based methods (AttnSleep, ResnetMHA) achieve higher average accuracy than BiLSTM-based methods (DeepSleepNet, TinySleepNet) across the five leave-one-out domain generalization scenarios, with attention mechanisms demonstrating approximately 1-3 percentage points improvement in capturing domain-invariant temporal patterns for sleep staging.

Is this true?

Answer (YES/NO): NO